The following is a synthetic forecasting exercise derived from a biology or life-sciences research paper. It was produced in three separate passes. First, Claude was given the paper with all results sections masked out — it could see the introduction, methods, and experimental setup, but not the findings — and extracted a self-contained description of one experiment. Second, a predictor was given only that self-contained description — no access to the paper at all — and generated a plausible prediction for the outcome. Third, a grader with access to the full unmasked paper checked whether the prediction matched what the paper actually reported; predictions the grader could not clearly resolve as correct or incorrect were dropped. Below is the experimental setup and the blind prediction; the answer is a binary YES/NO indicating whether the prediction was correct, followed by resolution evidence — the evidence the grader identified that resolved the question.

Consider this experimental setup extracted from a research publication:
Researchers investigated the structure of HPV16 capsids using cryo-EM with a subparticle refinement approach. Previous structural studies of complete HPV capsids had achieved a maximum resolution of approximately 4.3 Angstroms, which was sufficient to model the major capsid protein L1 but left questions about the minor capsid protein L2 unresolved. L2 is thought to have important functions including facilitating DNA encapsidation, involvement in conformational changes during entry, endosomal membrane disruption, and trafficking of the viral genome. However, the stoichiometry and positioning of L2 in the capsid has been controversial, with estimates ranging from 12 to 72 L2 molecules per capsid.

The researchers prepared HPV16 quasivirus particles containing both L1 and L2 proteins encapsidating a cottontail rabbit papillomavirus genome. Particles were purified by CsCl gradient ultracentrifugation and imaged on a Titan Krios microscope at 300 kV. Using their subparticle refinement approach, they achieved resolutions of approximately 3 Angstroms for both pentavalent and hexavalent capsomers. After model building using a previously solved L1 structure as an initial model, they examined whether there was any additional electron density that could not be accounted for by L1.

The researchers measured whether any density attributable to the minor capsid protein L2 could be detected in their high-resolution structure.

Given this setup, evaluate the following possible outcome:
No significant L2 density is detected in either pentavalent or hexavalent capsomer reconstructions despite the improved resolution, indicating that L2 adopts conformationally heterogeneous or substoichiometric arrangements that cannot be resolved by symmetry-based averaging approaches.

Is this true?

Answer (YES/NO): NO